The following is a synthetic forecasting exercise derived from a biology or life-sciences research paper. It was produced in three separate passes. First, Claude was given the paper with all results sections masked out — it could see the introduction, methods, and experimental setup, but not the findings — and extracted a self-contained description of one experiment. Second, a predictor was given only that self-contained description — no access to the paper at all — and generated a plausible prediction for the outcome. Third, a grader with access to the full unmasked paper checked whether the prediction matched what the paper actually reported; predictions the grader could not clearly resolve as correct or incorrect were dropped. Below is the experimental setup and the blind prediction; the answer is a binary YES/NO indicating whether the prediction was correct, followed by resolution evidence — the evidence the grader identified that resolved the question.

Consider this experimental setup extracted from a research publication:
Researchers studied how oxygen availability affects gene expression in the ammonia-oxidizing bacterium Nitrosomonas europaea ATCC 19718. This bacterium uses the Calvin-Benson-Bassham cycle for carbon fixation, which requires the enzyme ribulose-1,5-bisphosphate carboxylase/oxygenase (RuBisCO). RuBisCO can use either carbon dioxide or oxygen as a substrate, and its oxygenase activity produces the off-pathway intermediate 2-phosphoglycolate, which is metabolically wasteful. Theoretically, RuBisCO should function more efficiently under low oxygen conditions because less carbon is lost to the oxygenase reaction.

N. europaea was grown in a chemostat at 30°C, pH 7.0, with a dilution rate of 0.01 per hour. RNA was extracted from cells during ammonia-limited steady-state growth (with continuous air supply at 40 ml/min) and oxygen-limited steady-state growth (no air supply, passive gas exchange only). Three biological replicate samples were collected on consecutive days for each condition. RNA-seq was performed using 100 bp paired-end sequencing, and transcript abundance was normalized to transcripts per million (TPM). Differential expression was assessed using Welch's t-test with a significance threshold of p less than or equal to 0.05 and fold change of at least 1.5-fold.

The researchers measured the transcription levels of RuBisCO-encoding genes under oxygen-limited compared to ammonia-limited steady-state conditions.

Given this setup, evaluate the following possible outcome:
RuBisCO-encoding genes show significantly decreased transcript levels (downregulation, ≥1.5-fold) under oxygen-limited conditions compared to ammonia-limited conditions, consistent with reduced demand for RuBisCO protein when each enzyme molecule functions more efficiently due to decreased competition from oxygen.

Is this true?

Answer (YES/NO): YES